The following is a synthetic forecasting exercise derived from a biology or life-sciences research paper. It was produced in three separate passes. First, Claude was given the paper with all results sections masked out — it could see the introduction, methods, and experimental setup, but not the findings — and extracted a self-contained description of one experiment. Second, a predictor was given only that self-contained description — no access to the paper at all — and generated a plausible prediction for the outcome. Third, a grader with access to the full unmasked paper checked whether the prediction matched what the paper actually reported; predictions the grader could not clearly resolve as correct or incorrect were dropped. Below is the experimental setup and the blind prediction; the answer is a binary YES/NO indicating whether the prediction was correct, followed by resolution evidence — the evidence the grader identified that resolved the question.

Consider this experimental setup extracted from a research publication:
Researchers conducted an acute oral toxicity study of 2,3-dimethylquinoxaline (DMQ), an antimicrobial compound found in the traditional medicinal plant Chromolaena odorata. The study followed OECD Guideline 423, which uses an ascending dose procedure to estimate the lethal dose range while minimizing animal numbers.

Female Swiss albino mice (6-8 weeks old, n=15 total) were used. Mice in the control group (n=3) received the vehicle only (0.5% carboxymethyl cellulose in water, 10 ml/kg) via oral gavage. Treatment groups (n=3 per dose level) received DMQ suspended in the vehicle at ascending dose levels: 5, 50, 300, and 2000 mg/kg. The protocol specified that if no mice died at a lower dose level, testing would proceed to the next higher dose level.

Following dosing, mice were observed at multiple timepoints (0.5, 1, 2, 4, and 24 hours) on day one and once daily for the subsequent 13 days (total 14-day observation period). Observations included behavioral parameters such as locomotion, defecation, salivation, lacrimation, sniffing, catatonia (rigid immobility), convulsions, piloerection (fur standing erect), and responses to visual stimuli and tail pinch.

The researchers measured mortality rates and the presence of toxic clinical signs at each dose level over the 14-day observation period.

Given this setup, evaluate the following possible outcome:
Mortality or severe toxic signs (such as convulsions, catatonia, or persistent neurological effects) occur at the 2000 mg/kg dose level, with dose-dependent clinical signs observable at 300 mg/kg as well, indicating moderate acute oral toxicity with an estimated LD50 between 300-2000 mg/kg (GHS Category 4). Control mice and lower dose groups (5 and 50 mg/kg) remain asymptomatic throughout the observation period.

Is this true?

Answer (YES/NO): NO